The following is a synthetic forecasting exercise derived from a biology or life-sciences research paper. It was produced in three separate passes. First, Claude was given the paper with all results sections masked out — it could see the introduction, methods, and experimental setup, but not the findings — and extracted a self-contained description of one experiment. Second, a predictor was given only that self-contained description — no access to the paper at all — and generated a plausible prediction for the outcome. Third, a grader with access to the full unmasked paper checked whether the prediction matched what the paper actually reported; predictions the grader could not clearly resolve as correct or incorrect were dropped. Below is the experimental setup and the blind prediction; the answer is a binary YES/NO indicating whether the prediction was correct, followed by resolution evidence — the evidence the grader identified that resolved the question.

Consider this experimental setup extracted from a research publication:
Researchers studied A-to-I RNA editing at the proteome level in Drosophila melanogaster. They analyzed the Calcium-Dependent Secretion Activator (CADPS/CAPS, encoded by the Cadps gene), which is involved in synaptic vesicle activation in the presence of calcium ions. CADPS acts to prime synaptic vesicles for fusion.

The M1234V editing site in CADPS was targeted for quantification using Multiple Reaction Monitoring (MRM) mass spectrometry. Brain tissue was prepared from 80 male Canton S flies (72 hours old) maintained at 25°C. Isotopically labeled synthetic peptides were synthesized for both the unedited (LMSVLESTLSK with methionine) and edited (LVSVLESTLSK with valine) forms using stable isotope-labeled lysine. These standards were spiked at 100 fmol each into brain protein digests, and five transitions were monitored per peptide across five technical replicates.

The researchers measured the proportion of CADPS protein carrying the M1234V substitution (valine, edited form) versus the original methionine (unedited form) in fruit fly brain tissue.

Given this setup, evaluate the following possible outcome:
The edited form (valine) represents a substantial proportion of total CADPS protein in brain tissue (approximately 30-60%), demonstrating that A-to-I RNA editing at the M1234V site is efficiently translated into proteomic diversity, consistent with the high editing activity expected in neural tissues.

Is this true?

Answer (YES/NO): YES